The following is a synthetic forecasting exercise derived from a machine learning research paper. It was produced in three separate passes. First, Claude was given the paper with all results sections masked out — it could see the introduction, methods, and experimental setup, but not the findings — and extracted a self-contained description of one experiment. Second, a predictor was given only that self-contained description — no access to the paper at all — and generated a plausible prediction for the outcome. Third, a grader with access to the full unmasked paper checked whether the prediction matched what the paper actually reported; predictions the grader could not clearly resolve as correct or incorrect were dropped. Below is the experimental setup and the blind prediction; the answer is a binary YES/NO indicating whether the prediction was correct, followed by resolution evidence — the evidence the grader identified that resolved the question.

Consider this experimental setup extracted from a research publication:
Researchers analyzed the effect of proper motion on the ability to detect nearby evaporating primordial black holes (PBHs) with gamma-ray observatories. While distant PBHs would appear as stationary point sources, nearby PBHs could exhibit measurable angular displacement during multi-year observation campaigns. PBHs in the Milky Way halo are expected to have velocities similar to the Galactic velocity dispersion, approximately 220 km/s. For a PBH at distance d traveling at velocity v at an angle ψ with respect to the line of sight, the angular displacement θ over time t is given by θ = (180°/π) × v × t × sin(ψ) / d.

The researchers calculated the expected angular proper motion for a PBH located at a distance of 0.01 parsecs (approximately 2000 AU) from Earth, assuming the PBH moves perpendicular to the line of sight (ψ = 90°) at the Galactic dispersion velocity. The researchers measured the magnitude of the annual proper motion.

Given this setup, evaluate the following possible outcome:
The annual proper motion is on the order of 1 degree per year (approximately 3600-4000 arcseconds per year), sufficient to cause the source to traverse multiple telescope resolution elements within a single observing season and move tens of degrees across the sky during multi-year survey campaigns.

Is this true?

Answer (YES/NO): YES